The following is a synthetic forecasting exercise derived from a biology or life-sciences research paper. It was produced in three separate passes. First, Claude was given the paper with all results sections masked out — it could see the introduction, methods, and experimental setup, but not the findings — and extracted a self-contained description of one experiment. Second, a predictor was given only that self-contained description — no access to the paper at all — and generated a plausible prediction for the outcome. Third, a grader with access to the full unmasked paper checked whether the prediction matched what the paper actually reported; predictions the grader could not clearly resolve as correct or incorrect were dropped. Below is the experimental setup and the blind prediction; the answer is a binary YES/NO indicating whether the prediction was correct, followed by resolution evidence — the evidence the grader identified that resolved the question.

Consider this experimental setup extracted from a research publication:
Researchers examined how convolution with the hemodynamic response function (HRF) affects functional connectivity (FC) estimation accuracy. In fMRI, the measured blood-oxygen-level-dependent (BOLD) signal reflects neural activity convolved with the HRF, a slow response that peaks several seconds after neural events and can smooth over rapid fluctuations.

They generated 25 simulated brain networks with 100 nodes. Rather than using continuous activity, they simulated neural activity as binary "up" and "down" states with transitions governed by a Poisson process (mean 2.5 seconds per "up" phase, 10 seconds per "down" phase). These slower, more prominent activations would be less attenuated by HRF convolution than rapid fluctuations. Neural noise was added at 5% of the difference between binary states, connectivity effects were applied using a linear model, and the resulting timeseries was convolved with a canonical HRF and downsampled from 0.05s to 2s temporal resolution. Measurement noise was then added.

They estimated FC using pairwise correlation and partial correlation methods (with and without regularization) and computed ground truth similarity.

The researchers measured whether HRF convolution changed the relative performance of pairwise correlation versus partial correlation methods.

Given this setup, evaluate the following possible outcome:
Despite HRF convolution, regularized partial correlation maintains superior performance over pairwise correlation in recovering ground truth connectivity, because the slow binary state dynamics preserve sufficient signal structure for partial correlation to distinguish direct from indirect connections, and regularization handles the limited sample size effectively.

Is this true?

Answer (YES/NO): YES